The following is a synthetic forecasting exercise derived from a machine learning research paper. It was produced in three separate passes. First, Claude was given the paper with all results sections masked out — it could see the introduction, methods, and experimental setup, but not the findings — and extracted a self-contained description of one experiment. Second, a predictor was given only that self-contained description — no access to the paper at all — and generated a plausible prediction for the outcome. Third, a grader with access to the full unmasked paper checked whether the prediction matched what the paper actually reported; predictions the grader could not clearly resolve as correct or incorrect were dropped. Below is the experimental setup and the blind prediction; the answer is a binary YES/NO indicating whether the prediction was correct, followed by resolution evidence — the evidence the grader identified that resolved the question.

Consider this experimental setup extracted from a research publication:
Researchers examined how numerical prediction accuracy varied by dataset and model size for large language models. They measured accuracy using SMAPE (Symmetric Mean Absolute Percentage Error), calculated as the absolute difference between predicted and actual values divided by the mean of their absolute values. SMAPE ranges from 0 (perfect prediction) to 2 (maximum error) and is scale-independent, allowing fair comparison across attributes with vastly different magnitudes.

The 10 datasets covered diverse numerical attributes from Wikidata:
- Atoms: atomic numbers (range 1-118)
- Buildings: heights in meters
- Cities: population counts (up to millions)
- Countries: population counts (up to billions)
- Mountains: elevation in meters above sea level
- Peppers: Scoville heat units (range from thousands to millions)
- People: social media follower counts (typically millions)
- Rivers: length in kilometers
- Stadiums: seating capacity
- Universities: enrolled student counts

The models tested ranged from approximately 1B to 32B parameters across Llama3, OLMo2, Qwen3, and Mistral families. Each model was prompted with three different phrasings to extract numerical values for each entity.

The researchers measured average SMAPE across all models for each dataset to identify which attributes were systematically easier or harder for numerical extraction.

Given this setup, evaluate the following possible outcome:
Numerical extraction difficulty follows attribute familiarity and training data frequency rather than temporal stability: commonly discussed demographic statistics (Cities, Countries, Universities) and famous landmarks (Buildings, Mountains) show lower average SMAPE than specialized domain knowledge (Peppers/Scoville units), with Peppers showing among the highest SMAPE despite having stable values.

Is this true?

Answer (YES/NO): NO